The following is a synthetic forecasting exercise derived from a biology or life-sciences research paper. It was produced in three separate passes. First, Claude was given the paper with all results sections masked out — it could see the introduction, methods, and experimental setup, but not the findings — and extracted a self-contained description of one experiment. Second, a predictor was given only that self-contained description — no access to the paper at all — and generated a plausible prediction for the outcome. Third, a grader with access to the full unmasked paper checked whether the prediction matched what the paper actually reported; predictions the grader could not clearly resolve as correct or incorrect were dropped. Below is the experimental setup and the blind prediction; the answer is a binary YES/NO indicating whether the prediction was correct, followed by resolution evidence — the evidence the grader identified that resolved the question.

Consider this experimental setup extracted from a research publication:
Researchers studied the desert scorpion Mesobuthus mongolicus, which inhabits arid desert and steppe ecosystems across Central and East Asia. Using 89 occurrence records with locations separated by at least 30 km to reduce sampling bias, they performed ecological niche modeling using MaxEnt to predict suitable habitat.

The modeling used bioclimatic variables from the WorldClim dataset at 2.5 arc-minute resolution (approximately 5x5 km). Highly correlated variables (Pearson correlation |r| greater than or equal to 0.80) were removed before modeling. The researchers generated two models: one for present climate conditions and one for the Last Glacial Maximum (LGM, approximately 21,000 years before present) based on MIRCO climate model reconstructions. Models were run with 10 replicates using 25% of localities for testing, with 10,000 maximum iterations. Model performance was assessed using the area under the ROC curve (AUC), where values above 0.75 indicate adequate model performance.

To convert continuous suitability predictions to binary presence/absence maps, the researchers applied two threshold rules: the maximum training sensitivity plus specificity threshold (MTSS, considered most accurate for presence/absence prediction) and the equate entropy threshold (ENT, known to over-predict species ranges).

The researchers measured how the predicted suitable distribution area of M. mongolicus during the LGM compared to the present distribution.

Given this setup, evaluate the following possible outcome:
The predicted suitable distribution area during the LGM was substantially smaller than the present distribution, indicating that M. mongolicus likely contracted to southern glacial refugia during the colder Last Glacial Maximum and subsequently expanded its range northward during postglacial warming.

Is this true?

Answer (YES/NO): YES